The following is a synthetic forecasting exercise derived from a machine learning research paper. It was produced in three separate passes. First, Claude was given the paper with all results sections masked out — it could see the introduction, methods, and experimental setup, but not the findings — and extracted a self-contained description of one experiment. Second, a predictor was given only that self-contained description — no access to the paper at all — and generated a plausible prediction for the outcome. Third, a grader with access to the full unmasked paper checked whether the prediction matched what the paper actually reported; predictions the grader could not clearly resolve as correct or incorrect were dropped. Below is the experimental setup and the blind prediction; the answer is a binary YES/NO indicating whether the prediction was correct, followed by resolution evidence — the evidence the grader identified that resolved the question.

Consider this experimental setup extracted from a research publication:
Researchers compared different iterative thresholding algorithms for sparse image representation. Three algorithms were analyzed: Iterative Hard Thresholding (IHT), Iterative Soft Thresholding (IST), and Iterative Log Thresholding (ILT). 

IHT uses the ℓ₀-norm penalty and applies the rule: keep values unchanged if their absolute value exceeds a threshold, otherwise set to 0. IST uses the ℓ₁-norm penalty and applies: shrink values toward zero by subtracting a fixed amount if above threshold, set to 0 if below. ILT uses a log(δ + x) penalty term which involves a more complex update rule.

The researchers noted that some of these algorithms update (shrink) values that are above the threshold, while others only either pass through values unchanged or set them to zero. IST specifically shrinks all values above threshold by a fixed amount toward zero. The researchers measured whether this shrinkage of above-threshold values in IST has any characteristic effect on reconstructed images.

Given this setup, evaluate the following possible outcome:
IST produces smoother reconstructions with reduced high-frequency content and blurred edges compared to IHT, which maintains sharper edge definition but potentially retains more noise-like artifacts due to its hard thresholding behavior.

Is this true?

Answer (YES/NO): NO